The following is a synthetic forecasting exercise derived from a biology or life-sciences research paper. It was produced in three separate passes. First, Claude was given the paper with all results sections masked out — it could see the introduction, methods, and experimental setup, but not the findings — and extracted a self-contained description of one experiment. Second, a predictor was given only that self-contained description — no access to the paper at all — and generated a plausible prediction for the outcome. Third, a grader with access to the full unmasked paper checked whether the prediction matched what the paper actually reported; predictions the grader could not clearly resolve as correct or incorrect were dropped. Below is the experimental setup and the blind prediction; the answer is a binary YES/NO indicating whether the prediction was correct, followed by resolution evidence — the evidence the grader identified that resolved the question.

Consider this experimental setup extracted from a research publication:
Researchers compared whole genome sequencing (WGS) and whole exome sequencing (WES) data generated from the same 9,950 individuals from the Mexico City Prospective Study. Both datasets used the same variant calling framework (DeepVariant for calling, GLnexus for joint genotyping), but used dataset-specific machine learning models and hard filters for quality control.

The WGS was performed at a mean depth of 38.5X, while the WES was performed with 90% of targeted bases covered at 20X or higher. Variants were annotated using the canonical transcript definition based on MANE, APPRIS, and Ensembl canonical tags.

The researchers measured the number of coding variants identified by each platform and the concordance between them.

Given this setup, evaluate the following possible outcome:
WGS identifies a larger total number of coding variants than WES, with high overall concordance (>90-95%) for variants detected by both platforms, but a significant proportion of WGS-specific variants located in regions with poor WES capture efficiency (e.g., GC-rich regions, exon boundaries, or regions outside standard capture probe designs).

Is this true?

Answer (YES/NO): YES